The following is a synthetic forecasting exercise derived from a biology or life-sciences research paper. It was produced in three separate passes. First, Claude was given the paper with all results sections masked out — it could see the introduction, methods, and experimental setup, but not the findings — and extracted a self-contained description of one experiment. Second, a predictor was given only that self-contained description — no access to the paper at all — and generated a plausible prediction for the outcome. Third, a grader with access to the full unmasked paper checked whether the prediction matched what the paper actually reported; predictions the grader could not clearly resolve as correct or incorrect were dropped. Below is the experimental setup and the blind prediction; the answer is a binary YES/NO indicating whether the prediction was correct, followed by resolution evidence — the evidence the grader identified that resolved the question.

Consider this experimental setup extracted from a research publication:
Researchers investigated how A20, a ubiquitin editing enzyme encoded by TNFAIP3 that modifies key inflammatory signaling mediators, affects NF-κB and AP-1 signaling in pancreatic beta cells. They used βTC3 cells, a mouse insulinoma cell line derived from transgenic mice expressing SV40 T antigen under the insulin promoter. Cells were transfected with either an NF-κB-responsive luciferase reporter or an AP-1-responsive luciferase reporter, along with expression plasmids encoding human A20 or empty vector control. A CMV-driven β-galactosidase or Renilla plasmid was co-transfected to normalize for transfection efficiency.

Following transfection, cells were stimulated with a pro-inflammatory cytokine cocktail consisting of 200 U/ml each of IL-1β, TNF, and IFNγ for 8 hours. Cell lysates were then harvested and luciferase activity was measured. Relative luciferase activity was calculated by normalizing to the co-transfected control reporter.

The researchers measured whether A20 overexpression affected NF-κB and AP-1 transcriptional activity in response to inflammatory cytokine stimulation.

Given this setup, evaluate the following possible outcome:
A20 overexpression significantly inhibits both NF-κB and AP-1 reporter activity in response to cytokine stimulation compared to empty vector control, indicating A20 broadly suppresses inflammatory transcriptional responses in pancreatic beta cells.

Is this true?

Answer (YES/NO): YES